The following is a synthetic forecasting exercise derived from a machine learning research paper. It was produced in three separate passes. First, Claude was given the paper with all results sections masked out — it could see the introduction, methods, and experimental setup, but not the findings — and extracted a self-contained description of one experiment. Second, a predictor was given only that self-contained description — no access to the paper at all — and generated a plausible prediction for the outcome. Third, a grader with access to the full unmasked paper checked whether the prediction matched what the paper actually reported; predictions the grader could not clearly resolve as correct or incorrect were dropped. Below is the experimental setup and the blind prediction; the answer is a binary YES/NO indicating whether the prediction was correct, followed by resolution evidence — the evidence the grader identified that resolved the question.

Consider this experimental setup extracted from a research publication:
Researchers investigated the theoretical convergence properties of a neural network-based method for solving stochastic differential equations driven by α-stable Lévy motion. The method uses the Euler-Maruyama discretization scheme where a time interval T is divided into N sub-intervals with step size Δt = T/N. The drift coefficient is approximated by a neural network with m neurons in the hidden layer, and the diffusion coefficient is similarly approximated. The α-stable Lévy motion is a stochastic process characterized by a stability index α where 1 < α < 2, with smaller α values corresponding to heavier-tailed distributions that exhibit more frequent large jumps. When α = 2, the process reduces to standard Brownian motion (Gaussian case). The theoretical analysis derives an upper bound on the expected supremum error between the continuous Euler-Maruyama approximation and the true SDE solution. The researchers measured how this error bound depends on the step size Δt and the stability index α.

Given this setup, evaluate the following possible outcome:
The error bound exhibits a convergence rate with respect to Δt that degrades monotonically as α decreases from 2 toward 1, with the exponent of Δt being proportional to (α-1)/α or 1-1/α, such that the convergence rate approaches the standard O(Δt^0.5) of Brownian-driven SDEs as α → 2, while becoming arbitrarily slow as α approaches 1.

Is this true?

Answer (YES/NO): NO